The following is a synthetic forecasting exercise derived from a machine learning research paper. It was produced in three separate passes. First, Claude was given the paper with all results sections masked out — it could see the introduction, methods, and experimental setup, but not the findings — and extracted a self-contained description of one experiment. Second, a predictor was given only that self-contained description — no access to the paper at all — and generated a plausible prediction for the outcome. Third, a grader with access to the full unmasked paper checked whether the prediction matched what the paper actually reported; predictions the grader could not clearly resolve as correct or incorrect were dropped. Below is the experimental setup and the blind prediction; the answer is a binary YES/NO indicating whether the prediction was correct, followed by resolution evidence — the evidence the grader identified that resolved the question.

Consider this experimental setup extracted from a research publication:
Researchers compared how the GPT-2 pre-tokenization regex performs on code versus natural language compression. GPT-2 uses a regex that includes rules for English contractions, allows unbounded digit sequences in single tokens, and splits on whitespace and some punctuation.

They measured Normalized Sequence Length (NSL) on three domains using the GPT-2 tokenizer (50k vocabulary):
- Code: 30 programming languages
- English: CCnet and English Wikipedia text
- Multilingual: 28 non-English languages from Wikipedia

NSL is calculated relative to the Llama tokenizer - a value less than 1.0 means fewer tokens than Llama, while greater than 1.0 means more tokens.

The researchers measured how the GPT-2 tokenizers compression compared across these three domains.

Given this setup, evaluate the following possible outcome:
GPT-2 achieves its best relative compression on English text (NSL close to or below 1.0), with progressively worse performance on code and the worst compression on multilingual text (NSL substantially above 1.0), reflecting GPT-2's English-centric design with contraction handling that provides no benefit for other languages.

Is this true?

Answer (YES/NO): YES